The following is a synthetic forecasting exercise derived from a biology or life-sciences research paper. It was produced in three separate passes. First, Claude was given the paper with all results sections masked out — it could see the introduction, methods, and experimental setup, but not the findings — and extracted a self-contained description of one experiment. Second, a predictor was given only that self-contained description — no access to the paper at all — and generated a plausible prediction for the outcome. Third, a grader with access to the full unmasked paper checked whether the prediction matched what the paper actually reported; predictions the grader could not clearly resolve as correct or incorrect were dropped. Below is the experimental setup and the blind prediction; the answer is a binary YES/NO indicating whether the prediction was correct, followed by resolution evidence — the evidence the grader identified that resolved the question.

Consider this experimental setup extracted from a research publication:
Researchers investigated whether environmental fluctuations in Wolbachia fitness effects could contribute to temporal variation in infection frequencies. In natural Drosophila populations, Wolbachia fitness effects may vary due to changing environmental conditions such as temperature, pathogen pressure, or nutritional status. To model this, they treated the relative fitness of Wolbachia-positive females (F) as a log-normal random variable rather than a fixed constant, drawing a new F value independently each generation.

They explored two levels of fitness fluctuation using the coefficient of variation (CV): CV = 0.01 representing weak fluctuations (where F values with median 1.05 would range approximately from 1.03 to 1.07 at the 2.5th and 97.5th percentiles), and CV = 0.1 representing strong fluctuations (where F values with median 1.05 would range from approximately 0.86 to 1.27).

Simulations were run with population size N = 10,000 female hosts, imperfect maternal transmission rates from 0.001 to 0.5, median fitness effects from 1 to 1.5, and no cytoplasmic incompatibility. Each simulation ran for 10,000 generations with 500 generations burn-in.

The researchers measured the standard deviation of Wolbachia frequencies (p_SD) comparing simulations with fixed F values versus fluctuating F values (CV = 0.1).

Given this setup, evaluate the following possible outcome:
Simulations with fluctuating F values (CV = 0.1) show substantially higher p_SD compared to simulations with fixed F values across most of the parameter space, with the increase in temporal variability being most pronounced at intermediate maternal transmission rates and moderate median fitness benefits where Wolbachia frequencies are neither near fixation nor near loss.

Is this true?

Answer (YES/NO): NO